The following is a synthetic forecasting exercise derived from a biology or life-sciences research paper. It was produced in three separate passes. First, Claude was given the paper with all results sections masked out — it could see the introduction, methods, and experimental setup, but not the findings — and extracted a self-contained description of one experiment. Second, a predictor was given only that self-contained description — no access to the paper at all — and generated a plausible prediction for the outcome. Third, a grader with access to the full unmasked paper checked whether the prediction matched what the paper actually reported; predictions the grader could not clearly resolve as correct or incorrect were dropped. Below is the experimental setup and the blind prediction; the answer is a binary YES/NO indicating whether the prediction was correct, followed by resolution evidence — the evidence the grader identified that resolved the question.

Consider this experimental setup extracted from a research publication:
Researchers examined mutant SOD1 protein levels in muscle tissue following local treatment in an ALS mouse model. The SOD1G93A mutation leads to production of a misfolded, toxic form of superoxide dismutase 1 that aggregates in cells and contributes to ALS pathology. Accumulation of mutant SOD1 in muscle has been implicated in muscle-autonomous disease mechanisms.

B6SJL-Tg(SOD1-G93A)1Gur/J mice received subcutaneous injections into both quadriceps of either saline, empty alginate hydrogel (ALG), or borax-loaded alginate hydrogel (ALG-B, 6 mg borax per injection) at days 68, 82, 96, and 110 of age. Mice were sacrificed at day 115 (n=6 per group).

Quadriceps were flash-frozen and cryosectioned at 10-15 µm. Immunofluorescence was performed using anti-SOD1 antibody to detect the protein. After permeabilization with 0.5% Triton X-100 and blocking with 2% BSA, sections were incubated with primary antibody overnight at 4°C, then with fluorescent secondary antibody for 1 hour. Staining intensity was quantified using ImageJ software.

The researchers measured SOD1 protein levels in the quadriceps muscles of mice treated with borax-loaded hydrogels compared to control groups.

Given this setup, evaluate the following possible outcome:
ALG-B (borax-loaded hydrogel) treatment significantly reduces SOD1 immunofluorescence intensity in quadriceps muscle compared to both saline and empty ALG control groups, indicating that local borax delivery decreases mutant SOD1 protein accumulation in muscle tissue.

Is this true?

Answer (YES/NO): YES